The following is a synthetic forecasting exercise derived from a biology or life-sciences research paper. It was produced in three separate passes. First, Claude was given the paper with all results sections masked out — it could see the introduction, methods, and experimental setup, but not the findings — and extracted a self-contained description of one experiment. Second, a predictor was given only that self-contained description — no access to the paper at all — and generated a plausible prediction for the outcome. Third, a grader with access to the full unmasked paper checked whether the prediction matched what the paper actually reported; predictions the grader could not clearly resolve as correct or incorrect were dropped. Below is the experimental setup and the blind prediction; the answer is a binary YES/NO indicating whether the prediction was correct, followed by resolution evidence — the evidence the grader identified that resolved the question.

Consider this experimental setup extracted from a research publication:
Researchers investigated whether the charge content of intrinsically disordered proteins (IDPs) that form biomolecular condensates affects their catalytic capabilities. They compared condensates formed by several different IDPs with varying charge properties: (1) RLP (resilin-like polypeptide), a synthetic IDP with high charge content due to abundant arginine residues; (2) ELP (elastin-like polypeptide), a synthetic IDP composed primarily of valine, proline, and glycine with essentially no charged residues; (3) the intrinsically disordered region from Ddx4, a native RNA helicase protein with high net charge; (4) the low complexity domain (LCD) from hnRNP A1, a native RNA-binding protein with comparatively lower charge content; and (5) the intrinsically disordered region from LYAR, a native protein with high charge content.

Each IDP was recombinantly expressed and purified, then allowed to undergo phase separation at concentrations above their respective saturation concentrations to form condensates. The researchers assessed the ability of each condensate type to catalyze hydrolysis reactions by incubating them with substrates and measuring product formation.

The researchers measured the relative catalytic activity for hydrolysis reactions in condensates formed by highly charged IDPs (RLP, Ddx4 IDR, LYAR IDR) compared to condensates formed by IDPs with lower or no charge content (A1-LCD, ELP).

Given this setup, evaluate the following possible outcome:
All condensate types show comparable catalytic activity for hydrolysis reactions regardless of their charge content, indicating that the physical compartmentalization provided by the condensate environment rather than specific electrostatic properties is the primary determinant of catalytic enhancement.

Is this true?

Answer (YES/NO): NO